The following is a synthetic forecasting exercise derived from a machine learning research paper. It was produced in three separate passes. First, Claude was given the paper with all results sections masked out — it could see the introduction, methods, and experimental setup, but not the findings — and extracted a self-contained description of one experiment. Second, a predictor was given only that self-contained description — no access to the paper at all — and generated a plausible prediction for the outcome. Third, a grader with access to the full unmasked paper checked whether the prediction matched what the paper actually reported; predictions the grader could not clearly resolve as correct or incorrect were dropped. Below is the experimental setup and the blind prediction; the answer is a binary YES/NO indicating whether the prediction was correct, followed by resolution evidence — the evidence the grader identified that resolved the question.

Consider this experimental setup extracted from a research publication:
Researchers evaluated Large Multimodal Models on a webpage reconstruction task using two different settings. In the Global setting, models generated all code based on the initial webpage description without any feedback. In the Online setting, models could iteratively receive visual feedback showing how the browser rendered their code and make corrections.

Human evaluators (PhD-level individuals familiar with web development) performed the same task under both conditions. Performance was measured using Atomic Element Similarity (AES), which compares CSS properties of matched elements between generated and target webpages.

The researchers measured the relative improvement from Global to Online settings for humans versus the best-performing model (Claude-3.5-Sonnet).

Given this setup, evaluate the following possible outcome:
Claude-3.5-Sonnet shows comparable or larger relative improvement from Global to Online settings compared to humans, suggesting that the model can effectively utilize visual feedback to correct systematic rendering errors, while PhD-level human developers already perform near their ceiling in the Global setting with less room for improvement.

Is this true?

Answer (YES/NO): NO